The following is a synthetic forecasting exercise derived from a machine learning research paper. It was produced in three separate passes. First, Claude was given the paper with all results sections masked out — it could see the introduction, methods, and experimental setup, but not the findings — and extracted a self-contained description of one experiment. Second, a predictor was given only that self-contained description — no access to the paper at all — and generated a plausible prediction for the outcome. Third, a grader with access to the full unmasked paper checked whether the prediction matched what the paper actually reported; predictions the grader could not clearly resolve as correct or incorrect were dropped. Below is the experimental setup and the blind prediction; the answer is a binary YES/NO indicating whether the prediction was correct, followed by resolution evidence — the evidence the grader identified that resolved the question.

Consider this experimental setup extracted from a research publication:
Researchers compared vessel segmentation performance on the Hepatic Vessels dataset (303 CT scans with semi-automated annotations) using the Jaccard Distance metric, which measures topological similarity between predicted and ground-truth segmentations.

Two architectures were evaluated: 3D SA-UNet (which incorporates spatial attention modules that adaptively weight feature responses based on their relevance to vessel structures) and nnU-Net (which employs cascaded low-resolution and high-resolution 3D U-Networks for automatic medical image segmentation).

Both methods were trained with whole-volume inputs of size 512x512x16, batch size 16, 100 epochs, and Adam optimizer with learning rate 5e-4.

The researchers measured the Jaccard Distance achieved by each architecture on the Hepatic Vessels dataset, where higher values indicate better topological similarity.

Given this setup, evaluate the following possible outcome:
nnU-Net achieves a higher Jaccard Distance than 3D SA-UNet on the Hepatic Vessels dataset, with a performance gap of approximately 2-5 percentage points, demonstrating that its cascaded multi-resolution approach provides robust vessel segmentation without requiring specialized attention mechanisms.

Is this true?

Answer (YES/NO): NO